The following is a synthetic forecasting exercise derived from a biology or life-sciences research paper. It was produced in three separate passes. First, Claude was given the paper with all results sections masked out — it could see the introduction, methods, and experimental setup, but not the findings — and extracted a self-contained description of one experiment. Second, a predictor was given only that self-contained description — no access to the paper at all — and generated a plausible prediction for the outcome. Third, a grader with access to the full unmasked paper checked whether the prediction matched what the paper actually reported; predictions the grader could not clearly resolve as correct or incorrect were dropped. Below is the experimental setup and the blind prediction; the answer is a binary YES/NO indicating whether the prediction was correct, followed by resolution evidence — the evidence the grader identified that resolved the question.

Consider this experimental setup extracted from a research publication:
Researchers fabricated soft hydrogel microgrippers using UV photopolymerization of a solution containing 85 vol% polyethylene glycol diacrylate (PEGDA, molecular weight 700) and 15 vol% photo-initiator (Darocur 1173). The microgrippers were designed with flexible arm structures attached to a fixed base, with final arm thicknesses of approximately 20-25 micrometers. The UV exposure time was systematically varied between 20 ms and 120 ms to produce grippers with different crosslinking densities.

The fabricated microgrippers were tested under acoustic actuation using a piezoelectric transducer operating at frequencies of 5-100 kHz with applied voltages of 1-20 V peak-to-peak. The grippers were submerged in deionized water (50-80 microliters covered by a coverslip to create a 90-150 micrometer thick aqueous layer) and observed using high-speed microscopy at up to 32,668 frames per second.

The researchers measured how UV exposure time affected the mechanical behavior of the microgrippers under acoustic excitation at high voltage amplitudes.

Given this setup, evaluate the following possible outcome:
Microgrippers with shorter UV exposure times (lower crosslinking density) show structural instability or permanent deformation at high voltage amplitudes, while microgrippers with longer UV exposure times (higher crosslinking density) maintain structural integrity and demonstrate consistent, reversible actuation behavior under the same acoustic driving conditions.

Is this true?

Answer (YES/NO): NO